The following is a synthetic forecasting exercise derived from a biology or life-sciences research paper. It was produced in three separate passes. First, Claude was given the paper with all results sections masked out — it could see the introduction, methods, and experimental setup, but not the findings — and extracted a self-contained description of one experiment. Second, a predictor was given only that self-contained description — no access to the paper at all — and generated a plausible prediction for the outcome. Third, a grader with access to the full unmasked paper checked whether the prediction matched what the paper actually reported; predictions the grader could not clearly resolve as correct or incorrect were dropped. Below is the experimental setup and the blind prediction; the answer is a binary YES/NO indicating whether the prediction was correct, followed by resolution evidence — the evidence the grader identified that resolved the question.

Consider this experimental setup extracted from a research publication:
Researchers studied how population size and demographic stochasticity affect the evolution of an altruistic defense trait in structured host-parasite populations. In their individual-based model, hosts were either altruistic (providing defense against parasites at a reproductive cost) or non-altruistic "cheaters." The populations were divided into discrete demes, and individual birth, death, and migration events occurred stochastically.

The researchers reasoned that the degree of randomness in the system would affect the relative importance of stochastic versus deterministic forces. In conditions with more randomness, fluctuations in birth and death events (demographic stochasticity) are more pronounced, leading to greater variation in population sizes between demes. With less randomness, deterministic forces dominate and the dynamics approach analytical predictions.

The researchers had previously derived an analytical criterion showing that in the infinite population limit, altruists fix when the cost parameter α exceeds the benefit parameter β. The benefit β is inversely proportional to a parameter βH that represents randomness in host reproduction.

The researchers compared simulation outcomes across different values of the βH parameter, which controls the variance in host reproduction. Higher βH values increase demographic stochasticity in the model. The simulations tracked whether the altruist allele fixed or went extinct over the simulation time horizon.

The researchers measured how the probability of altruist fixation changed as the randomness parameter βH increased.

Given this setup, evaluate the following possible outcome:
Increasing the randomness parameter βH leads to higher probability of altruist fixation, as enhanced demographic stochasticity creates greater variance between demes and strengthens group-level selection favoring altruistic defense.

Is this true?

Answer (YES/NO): YES